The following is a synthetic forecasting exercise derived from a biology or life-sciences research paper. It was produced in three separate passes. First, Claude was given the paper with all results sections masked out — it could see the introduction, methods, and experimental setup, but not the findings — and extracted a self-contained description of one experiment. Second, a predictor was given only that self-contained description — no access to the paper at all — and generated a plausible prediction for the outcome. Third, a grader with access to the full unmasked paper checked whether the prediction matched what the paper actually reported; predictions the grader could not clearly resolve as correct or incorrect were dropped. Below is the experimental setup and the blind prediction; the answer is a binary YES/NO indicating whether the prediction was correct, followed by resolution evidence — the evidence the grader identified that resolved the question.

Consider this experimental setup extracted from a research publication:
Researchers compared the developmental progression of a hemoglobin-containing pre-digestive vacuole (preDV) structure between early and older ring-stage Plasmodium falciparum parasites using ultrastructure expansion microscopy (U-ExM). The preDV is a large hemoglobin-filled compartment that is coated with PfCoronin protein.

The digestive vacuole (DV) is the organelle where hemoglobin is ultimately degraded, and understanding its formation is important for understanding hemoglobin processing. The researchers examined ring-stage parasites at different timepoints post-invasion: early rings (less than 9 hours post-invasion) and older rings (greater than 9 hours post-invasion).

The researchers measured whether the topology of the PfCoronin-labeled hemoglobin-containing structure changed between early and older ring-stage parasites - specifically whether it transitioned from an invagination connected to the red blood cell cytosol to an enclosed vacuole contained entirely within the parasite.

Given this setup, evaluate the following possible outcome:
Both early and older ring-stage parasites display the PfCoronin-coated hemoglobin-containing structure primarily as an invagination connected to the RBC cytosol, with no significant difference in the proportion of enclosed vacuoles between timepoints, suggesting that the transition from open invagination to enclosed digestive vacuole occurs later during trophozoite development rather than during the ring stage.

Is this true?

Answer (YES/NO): NO